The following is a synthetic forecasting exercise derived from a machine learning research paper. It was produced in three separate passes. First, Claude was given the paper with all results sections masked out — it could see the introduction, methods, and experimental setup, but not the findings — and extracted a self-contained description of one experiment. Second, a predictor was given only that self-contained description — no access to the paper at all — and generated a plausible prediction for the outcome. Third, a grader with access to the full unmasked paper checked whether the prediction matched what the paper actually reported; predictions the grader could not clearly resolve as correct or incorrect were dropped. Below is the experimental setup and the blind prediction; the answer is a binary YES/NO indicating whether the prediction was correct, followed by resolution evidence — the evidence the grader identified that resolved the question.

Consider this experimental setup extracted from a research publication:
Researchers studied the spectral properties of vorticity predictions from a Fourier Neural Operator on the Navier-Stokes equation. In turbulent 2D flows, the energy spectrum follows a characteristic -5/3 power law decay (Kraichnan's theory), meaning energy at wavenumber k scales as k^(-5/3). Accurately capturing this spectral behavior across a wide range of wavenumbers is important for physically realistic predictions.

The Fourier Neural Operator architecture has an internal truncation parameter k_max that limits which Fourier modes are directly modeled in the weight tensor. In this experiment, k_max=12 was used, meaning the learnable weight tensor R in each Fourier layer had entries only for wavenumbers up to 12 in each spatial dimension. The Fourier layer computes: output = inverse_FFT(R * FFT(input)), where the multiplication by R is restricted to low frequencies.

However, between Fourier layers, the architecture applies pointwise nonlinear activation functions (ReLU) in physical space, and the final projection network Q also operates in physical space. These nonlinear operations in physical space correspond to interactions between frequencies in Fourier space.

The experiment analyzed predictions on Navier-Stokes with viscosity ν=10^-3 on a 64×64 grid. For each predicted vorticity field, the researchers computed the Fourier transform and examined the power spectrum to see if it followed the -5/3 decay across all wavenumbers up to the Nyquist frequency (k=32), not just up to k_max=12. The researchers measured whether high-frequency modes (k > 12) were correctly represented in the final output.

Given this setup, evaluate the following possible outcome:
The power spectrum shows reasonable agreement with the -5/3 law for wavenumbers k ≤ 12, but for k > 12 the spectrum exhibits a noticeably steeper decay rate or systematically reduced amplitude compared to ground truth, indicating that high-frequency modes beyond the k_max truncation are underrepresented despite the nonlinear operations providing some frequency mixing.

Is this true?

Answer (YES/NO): NO